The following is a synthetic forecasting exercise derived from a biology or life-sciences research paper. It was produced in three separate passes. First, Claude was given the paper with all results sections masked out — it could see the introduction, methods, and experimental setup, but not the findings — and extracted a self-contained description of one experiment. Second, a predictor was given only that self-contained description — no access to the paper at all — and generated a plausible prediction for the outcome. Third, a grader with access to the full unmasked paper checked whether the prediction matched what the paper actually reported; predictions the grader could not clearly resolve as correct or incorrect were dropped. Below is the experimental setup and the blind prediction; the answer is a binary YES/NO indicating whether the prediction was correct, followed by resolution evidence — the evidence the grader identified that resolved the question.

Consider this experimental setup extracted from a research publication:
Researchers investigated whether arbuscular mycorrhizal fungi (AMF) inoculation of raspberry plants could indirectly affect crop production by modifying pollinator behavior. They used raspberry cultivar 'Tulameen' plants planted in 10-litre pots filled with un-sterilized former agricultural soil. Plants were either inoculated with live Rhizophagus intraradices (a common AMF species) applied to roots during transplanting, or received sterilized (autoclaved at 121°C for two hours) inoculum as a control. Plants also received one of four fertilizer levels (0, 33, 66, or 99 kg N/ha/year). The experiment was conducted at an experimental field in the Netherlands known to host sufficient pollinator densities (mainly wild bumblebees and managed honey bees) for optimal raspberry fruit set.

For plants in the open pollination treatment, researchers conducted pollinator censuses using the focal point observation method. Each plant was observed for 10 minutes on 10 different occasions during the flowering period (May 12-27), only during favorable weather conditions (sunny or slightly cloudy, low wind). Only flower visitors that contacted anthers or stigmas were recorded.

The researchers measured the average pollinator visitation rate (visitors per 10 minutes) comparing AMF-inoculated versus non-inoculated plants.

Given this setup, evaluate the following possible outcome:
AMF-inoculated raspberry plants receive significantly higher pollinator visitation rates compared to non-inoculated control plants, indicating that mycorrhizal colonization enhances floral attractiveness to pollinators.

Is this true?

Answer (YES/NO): NO